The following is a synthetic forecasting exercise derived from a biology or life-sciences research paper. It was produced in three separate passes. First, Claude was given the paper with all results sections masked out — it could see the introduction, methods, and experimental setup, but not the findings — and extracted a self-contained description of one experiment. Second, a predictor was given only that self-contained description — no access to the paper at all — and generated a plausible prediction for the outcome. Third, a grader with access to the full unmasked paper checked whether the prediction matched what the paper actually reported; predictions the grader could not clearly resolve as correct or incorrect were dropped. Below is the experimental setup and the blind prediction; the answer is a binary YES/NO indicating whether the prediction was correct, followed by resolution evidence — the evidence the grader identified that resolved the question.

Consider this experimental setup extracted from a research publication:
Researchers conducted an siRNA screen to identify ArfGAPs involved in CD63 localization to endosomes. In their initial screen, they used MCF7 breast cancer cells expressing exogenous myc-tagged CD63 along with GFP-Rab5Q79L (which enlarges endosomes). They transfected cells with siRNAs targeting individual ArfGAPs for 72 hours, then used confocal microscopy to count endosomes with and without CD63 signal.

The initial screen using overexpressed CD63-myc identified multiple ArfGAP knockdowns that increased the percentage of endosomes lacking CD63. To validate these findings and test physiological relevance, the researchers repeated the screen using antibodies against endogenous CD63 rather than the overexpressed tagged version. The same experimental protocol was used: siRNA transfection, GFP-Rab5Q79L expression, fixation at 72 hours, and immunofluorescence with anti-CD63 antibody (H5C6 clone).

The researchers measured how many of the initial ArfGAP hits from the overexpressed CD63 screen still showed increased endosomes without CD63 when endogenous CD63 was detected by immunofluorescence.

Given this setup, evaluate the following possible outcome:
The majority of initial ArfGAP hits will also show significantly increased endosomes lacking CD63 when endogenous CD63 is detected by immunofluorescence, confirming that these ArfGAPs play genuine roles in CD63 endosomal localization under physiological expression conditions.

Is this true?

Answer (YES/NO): NO